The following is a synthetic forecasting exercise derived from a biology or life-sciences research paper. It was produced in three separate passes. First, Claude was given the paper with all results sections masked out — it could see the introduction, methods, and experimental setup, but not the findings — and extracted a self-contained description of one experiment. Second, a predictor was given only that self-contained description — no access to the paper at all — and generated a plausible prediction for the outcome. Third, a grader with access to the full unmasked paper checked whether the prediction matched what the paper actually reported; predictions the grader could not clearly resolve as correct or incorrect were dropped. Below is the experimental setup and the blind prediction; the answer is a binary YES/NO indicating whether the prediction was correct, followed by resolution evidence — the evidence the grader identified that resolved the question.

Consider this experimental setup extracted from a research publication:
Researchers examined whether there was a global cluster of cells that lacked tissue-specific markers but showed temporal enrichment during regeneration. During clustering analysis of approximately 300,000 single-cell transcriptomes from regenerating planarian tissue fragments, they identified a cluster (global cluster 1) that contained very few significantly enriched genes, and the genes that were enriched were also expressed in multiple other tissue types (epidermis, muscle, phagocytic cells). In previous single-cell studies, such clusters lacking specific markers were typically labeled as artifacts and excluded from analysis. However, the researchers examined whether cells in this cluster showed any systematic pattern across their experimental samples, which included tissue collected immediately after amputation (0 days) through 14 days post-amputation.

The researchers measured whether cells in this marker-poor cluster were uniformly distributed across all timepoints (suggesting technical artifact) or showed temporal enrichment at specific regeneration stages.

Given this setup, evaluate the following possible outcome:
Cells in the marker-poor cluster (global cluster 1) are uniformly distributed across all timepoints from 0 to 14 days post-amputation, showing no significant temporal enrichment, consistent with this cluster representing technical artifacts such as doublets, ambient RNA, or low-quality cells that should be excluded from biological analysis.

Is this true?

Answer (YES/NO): NO